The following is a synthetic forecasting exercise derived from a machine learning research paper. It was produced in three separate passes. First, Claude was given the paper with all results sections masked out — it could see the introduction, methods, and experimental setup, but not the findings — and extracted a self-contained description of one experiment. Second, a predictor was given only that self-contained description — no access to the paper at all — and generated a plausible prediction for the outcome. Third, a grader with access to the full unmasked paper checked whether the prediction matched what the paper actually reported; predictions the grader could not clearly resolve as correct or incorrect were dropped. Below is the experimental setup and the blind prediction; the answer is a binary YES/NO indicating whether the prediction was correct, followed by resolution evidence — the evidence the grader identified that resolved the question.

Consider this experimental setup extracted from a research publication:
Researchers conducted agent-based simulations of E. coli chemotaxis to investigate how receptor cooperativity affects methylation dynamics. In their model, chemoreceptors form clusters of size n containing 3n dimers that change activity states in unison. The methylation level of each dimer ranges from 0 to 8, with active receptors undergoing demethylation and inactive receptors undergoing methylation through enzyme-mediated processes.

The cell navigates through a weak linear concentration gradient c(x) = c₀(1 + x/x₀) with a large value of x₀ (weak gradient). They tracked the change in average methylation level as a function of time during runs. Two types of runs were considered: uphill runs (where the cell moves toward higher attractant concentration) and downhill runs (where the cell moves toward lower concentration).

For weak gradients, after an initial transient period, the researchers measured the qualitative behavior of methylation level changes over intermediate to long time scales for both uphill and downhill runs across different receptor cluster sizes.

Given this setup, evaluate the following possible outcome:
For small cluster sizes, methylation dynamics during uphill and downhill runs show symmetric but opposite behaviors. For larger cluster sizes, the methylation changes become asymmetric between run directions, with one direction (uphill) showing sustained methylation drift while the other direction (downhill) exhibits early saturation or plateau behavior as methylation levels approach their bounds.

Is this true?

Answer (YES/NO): NO